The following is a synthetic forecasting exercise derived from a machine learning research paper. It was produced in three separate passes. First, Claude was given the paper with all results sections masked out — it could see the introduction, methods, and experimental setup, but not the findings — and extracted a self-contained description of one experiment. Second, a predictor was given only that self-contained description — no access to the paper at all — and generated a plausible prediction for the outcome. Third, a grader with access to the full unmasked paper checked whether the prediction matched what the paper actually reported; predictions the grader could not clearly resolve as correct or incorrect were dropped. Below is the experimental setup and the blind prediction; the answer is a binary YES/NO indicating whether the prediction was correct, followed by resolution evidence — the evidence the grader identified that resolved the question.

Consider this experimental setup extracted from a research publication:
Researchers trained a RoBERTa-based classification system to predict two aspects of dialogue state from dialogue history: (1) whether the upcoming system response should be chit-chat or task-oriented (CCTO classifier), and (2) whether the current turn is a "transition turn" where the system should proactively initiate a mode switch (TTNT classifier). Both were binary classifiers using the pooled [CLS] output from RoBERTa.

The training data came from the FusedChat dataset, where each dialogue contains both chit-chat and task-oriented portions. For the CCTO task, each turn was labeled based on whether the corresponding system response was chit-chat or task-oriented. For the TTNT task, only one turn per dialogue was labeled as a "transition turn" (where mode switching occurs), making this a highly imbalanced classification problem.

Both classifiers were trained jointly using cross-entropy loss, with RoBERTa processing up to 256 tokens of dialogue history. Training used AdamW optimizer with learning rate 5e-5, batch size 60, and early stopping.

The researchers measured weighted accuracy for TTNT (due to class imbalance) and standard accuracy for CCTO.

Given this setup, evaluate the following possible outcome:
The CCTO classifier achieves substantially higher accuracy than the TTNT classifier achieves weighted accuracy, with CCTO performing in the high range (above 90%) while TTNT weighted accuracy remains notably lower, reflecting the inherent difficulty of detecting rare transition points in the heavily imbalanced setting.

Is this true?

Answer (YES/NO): NO